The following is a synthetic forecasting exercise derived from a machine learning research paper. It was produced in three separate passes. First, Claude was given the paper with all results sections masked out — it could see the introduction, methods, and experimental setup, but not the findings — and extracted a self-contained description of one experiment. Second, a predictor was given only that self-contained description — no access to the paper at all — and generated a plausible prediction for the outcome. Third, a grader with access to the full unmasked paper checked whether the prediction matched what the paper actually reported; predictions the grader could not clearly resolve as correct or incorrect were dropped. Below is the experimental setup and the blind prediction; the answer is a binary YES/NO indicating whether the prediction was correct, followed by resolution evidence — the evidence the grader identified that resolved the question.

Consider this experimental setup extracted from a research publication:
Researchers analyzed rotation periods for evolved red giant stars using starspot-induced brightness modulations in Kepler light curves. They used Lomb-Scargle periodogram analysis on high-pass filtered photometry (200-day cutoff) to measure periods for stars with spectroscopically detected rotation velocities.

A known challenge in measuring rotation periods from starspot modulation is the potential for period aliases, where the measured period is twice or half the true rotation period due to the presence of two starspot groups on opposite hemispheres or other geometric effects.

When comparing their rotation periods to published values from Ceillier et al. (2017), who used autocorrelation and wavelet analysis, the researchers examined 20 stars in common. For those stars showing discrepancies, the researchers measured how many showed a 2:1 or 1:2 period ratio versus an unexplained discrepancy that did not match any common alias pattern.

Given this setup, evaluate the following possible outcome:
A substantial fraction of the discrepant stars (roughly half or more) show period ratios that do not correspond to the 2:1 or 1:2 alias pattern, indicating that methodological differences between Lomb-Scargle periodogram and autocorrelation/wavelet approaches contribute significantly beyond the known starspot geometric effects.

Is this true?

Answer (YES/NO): NO